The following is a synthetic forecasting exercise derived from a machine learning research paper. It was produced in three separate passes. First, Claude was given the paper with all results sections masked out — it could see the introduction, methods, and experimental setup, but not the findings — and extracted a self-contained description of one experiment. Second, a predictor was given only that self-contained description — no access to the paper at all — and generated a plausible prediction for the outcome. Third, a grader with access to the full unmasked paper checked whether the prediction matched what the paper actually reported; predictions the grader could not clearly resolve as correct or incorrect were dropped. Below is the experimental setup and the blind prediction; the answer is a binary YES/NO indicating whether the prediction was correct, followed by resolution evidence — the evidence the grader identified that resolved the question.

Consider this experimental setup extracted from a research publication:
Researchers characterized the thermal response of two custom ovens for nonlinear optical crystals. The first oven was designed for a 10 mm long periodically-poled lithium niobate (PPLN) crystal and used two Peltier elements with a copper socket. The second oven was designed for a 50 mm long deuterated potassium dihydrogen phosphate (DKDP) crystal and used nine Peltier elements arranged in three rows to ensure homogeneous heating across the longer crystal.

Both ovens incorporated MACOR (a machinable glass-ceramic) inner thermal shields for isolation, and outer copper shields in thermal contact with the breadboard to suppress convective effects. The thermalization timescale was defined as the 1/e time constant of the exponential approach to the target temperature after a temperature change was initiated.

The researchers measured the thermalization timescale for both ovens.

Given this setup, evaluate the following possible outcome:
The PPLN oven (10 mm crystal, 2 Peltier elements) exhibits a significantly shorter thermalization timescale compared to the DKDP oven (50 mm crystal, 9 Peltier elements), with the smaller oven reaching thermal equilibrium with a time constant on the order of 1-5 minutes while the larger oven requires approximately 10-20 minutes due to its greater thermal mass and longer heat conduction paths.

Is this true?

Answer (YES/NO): YES